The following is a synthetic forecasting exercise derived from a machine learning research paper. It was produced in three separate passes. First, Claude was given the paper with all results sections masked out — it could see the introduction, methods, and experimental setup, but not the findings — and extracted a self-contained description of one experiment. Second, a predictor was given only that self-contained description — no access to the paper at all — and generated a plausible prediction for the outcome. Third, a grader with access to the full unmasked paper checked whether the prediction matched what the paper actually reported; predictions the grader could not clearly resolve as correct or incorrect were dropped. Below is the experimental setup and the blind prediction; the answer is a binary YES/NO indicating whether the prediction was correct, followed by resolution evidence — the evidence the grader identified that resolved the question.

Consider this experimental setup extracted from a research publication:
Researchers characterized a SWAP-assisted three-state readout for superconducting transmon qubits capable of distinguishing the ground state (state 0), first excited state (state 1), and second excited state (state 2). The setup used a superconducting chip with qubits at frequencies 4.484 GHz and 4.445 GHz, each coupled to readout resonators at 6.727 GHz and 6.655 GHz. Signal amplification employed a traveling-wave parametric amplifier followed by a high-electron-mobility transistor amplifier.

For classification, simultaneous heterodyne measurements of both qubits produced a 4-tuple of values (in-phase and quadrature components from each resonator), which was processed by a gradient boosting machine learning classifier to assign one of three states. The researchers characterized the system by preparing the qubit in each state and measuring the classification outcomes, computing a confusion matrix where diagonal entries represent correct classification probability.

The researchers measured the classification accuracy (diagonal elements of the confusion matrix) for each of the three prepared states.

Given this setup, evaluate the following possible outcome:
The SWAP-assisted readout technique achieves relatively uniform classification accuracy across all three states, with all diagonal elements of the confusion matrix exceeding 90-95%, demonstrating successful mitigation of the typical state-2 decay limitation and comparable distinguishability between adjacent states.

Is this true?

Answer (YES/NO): NO